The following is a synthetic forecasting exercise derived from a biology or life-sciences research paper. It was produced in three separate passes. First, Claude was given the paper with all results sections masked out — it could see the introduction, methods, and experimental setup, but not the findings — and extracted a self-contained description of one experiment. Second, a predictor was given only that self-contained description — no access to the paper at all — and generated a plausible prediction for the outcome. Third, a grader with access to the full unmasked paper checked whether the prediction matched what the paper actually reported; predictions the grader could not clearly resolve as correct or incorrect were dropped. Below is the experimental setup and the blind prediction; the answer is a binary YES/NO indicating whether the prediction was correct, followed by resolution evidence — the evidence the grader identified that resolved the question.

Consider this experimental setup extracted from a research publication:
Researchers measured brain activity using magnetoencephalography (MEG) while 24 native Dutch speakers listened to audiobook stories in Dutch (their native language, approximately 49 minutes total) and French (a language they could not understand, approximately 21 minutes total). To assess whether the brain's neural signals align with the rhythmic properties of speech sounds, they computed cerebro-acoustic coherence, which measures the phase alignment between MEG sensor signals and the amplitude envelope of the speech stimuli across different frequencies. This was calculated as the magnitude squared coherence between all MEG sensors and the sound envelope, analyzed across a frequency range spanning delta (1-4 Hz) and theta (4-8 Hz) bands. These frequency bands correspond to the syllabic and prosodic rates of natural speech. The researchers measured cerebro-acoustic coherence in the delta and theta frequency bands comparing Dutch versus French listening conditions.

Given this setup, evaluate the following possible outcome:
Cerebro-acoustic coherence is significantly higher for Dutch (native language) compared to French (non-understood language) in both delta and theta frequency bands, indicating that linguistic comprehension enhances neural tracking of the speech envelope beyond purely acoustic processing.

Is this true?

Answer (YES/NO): NO